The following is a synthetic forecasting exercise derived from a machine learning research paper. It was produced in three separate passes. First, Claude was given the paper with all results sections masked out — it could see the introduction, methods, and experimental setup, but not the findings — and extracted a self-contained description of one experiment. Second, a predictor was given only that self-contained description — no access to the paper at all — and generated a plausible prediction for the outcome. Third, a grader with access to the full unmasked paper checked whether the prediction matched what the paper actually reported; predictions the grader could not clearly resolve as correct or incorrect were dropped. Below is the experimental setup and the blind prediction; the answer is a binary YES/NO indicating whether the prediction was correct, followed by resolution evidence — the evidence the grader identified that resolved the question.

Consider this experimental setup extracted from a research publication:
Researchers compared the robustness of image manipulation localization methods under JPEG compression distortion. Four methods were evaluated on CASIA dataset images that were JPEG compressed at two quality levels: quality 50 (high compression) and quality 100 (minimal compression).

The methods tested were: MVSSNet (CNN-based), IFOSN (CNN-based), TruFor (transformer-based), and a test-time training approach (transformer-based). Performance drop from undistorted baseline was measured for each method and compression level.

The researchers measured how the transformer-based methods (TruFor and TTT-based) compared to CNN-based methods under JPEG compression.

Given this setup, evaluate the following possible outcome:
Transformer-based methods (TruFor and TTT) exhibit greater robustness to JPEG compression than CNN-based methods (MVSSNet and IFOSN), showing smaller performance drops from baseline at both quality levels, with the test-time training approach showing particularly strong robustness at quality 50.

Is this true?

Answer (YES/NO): NO